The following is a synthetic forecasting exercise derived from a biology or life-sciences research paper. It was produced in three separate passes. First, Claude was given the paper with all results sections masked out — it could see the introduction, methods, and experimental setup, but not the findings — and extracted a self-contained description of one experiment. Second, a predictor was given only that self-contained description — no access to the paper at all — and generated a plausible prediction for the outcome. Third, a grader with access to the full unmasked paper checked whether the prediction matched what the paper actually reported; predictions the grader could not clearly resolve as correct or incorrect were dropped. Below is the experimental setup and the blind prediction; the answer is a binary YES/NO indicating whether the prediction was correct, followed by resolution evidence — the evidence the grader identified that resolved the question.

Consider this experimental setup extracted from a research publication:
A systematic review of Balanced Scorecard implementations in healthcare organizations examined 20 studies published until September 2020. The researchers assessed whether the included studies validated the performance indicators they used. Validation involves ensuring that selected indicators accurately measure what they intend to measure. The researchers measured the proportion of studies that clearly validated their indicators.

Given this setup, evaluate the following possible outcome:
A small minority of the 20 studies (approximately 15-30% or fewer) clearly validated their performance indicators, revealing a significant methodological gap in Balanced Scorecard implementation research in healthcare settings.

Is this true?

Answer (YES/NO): YES